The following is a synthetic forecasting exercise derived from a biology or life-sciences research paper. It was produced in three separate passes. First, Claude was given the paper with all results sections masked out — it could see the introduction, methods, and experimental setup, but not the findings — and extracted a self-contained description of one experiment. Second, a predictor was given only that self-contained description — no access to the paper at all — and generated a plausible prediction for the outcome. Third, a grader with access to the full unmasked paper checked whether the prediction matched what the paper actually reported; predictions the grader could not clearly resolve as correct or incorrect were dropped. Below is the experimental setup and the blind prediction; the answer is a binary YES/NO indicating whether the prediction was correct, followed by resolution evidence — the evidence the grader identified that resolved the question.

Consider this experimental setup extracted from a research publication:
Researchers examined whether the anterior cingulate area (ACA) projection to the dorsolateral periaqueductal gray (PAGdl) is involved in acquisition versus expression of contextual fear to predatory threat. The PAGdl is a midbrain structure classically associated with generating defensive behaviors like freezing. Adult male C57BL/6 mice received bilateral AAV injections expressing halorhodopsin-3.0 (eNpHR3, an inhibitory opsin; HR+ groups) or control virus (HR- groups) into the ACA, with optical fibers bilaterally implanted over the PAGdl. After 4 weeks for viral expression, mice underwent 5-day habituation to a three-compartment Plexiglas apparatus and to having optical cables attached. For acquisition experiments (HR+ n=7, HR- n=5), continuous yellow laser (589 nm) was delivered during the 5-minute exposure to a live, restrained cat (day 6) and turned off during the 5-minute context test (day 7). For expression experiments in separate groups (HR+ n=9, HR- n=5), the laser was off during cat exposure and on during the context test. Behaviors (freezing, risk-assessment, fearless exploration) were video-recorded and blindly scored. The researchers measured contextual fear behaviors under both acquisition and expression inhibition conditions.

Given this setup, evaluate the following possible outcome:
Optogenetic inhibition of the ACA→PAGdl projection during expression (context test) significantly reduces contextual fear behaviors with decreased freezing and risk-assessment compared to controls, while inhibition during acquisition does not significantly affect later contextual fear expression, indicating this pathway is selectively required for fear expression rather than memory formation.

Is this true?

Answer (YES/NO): NO